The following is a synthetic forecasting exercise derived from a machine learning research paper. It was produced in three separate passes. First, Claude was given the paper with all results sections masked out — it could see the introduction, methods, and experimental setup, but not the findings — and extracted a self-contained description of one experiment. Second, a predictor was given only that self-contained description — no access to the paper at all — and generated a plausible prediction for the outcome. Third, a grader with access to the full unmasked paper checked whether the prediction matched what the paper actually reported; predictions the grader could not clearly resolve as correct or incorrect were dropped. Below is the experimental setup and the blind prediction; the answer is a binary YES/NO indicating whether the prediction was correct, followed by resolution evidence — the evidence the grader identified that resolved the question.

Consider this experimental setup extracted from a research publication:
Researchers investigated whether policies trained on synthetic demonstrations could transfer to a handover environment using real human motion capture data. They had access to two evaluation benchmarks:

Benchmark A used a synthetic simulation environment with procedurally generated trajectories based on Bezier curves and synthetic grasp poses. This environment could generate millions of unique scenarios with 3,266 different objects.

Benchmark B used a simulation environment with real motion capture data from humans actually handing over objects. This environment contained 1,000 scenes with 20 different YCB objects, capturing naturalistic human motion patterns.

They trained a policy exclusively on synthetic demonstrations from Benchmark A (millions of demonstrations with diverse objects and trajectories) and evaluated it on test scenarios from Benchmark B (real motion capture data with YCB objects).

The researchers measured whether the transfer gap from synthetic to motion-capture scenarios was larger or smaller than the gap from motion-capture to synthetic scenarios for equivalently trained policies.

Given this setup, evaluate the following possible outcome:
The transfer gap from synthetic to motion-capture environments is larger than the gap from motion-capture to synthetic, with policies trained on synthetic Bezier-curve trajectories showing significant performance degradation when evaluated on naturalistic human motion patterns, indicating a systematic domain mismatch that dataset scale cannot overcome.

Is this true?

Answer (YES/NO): NO